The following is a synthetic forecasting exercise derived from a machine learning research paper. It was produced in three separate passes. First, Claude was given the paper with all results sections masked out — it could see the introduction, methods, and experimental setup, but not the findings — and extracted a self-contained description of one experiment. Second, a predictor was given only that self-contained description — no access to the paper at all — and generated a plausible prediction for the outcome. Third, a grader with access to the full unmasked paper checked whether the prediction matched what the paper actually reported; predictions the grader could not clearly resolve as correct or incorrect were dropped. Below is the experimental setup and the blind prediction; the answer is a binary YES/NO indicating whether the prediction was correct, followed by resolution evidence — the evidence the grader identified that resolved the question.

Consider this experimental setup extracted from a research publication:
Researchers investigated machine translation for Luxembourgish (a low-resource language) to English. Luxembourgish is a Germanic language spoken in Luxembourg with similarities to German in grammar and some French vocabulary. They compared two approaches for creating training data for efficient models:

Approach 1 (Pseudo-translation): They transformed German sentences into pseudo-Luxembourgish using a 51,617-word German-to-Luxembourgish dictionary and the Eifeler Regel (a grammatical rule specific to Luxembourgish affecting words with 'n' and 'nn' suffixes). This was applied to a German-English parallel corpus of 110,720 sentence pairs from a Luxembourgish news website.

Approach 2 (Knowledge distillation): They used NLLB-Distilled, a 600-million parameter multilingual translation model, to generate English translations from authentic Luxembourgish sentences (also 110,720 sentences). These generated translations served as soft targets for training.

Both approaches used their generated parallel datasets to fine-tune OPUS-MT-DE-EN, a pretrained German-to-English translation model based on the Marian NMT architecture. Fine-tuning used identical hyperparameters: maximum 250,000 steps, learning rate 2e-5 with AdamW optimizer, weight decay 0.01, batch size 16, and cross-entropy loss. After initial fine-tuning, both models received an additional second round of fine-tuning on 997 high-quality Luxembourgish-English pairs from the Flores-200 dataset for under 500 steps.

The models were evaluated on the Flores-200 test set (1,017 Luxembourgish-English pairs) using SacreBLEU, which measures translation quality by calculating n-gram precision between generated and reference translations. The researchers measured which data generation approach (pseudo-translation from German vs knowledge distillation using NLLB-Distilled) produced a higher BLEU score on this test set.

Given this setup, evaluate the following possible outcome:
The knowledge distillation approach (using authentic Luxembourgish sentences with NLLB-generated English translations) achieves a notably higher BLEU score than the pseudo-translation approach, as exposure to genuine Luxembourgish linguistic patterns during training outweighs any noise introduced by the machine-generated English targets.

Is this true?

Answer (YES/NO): YES